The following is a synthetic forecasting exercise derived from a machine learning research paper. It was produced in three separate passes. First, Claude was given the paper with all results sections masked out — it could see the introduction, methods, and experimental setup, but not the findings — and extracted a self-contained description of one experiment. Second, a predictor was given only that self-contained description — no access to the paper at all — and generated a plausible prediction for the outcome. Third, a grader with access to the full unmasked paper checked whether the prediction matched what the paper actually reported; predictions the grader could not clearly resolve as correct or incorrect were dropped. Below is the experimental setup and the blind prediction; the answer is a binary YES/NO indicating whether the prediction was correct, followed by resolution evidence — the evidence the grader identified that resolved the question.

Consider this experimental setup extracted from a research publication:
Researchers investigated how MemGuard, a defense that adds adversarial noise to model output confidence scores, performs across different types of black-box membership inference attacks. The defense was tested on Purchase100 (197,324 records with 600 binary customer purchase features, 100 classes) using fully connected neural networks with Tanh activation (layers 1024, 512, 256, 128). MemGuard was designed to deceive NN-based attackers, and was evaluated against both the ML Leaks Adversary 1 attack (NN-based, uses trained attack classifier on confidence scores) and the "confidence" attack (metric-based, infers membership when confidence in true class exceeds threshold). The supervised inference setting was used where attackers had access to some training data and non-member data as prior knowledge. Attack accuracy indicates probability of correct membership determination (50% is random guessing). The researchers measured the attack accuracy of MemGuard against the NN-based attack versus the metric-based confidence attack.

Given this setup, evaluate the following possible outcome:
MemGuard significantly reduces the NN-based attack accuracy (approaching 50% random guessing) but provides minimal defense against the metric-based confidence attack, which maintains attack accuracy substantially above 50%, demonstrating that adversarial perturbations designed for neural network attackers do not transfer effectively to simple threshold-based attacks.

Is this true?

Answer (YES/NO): NO